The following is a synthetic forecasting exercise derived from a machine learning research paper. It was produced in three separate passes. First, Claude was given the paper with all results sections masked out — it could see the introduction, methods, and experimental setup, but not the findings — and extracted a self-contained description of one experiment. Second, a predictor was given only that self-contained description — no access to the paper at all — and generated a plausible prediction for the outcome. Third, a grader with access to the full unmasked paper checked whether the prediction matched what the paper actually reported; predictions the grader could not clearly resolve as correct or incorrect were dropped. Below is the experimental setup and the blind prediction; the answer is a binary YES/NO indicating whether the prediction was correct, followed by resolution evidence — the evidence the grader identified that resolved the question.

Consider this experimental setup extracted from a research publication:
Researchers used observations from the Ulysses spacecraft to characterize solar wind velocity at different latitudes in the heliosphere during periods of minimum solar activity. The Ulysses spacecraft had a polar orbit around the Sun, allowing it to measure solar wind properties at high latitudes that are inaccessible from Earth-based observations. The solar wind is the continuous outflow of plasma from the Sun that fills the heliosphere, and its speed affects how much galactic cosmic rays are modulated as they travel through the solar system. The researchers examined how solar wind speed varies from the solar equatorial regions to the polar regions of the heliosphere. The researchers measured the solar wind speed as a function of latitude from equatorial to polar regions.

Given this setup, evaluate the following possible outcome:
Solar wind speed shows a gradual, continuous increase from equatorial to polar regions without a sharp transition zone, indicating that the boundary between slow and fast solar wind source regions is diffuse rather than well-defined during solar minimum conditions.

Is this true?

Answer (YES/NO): NO